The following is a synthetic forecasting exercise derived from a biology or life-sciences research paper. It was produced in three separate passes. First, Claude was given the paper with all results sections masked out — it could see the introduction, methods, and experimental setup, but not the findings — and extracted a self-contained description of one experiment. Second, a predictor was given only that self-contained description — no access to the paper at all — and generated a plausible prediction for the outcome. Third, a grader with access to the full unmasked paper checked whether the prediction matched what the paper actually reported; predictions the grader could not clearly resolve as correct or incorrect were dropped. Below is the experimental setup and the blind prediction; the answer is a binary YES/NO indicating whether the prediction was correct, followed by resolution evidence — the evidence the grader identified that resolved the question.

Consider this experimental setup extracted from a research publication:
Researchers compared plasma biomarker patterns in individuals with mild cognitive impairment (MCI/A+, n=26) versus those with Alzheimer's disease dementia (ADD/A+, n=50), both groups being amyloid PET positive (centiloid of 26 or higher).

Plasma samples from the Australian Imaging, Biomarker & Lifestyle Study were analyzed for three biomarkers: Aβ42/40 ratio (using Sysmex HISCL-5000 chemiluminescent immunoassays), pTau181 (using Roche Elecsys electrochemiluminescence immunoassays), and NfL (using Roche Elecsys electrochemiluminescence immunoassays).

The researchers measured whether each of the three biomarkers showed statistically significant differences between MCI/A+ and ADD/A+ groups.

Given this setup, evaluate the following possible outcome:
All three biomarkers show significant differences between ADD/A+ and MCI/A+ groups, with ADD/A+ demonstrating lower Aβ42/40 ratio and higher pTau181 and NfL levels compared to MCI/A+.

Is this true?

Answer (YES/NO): NO